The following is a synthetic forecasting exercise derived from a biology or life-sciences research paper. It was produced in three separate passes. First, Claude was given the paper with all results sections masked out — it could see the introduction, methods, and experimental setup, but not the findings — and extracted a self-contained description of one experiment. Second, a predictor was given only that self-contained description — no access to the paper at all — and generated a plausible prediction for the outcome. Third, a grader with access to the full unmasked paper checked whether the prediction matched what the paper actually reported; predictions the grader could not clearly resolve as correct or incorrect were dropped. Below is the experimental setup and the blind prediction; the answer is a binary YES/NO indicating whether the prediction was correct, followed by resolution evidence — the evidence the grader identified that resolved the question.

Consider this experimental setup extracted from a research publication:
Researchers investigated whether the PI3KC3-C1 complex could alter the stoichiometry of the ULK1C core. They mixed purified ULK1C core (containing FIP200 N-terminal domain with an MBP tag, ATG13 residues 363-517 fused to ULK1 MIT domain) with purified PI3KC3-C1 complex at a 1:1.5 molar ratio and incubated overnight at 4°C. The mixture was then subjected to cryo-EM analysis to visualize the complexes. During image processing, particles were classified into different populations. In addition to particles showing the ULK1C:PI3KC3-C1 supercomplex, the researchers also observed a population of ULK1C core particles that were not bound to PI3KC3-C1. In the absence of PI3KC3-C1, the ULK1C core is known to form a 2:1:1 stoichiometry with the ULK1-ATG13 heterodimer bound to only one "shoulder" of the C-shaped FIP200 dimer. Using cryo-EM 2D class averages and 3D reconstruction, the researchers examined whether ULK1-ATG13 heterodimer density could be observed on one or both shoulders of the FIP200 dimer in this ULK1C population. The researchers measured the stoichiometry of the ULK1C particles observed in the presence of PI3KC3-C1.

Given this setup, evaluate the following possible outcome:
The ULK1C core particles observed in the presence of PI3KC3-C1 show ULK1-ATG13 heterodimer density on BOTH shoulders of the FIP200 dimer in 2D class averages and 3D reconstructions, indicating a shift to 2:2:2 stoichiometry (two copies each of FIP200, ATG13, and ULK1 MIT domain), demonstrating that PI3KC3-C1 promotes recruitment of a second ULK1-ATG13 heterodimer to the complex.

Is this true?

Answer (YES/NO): YES